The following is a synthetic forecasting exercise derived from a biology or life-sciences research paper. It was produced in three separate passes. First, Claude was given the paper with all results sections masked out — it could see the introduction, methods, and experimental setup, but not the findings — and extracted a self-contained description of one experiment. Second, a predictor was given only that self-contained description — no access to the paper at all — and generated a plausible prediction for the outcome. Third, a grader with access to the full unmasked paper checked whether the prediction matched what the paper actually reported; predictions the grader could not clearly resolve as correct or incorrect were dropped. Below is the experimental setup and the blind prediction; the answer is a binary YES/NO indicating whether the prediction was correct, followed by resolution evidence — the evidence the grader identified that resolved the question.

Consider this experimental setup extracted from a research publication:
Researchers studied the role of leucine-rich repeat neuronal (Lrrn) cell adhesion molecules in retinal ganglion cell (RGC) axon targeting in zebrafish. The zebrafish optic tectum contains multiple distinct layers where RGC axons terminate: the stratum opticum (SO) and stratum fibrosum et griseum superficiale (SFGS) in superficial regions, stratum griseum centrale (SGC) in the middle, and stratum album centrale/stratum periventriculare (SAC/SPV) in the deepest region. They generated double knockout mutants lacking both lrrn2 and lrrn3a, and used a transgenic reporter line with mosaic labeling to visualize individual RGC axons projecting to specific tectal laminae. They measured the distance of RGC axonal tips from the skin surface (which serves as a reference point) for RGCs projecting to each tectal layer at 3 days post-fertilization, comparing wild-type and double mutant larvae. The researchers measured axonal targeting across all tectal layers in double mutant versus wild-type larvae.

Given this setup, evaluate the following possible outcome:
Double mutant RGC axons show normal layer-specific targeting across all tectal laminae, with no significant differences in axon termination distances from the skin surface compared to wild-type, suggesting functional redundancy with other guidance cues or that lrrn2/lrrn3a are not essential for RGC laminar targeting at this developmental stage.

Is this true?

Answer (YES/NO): NO